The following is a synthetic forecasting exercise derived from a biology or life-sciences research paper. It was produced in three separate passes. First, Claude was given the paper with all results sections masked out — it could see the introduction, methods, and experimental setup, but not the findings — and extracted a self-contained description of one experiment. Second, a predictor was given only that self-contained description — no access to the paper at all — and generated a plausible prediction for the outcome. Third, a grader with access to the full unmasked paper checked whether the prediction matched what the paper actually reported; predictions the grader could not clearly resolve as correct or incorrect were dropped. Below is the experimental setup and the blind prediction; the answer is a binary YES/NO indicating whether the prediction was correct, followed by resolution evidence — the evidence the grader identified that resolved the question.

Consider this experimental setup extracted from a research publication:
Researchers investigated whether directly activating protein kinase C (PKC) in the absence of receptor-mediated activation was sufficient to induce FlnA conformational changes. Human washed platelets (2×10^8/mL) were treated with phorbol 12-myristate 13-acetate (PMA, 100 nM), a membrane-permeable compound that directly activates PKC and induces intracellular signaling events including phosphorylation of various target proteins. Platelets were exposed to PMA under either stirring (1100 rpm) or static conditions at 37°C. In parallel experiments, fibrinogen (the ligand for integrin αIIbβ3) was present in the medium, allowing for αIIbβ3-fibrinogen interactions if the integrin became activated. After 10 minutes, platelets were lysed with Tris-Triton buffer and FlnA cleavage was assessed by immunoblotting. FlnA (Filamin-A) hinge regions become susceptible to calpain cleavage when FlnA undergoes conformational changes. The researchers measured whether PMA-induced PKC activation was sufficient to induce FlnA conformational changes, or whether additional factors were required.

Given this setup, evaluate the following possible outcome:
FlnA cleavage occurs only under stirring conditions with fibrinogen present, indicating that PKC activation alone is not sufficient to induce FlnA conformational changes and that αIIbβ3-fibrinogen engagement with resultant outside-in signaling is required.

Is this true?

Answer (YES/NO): YES